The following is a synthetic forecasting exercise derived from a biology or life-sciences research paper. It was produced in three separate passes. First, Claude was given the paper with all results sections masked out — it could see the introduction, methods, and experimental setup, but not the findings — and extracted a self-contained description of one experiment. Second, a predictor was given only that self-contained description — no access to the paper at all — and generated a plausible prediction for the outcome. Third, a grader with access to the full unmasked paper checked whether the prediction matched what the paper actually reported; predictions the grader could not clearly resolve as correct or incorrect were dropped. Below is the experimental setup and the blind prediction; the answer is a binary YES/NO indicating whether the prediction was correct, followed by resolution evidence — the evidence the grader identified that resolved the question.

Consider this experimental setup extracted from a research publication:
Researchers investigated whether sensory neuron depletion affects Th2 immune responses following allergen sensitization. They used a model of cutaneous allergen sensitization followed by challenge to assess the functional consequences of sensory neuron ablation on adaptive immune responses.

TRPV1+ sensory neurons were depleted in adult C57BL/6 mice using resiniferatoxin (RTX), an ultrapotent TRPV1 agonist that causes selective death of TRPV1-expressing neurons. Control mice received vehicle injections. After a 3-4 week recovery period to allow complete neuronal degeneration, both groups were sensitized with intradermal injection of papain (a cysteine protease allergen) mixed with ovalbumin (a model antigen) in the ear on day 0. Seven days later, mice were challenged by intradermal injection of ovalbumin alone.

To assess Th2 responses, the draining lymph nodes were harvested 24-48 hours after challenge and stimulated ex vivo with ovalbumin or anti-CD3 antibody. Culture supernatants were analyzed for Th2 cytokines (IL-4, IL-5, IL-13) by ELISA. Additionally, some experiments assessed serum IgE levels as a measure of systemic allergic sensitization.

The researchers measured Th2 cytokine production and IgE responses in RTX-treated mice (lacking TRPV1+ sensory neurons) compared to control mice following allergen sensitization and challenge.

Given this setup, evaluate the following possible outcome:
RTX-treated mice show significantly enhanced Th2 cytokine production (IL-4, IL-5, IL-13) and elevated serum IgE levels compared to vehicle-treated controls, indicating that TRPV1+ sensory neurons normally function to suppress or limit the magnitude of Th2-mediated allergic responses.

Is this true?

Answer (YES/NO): NO